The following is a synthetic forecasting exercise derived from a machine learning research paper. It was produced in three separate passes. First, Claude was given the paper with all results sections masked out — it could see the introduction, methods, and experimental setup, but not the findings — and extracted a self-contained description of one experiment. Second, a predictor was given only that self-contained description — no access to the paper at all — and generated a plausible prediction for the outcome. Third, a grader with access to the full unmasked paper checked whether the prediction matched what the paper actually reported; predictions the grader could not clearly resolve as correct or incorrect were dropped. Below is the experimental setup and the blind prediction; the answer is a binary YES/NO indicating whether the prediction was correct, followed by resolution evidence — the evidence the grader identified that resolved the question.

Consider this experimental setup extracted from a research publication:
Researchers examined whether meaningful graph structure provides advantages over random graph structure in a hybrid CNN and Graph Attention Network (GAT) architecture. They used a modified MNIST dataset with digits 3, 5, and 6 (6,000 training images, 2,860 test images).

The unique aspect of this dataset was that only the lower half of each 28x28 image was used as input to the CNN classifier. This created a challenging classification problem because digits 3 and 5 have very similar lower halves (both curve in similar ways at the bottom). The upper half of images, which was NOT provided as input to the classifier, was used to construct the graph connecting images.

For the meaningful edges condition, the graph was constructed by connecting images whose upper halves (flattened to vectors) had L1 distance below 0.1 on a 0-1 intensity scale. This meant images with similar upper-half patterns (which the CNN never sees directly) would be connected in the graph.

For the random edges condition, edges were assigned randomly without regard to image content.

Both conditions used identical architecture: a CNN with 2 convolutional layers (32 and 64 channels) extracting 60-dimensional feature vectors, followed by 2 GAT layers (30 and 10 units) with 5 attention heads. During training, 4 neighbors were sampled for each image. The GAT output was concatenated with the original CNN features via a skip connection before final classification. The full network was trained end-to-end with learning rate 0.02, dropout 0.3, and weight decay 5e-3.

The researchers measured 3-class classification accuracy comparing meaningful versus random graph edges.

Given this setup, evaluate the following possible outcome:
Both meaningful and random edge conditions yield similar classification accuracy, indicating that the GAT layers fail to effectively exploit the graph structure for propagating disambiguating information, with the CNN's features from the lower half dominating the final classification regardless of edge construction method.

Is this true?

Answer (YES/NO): NO